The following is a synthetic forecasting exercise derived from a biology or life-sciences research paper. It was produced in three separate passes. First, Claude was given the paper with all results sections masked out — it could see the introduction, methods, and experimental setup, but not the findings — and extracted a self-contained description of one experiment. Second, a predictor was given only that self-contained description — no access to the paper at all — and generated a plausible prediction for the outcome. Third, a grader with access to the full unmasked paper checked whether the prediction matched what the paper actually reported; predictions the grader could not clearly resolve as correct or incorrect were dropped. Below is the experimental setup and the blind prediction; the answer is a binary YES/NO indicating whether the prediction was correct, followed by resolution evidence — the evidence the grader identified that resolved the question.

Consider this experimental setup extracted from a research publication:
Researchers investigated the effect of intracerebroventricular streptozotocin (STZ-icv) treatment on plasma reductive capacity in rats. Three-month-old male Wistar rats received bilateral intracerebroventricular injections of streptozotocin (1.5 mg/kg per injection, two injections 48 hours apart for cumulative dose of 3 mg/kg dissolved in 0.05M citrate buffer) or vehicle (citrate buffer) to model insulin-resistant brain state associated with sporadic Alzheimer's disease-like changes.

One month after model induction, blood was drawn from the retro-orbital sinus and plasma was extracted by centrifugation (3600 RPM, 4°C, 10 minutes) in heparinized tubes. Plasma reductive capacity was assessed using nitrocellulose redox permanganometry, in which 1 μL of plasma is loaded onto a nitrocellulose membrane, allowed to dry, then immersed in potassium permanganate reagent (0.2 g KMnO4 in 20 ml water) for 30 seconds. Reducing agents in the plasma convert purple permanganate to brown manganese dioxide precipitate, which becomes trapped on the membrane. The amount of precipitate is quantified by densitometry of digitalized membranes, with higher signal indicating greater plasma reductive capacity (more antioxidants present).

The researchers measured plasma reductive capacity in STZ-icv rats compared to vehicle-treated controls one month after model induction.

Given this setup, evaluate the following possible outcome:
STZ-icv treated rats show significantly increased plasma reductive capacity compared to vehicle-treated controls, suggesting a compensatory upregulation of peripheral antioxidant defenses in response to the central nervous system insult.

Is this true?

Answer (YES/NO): NO